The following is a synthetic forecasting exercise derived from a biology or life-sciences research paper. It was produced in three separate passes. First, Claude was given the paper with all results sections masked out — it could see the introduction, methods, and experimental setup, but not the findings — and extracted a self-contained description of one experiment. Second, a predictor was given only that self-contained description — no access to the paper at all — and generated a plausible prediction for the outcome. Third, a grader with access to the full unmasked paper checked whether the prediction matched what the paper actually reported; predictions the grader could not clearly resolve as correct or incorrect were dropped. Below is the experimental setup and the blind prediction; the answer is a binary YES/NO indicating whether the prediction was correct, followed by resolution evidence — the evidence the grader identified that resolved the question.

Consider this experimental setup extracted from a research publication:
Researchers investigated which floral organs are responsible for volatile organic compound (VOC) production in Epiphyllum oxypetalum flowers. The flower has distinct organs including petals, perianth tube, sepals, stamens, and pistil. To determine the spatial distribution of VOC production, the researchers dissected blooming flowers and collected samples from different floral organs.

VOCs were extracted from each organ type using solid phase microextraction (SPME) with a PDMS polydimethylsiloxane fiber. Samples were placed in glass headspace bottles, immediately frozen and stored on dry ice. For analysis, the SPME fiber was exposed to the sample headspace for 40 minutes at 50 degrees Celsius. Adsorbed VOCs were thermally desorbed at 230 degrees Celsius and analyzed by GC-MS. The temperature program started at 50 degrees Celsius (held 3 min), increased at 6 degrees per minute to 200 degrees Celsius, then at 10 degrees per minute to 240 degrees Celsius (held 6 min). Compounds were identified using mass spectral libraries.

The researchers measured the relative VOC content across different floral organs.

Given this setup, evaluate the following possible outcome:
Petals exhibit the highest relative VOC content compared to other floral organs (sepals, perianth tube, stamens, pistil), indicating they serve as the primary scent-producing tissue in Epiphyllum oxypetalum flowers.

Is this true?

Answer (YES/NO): NO